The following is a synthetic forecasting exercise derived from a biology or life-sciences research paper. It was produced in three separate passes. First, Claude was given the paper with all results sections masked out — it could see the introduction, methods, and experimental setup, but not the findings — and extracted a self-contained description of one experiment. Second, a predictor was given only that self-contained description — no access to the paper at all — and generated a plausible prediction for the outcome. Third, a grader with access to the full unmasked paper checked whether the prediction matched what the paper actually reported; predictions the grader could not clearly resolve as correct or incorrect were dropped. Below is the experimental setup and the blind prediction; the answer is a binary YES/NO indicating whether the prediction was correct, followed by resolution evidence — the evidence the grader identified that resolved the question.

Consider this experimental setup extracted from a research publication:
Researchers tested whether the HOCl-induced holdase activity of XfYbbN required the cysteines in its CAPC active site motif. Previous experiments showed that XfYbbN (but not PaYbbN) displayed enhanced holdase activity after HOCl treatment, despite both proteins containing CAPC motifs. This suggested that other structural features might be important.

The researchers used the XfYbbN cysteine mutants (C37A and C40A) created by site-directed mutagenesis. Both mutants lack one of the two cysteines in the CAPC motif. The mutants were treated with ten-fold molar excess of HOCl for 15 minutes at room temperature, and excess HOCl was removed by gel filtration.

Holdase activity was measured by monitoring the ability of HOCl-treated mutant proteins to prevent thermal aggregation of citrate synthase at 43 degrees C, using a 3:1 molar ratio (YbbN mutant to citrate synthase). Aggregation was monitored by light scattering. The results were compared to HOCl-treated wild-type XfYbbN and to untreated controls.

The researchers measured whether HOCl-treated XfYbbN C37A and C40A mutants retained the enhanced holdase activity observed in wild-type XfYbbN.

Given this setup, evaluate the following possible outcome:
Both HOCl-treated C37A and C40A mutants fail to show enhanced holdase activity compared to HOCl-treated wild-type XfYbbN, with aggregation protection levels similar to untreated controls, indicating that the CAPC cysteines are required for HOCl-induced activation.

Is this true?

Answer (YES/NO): NO